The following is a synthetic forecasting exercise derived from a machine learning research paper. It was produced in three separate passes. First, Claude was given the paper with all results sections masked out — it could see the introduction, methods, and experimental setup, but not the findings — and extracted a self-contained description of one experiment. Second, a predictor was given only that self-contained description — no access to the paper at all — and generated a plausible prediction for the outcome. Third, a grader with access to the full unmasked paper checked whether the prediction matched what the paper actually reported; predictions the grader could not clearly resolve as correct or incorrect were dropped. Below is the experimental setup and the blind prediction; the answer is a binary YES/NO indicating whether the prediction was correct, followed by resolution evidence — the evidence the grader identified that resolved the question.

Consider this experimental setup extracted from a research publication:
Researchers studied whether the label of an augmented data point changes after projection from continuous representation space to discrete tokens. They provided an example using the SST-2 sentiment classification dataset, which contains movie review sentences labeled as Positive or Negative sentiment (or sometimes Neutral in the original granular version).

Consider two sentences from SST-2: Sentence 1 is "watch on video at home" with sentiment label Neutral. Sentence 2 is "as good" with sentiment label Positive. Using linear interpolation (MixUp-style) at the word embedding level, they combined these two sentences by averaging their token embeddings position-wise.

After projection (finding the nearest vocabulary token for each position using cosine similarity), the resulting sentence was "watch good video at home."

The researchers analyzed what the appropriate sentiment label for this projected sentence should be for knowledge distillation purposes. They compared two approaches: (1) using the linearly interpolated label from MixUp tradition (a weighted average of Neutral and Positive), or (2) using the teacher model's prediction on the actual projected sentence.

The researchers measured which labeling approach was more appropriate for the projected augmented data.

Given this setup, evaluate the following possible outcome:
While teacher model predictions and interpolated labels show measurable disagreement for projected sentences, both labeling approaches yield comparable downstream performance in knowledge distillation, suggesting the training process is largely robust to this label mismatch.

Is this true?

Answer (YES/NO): NO